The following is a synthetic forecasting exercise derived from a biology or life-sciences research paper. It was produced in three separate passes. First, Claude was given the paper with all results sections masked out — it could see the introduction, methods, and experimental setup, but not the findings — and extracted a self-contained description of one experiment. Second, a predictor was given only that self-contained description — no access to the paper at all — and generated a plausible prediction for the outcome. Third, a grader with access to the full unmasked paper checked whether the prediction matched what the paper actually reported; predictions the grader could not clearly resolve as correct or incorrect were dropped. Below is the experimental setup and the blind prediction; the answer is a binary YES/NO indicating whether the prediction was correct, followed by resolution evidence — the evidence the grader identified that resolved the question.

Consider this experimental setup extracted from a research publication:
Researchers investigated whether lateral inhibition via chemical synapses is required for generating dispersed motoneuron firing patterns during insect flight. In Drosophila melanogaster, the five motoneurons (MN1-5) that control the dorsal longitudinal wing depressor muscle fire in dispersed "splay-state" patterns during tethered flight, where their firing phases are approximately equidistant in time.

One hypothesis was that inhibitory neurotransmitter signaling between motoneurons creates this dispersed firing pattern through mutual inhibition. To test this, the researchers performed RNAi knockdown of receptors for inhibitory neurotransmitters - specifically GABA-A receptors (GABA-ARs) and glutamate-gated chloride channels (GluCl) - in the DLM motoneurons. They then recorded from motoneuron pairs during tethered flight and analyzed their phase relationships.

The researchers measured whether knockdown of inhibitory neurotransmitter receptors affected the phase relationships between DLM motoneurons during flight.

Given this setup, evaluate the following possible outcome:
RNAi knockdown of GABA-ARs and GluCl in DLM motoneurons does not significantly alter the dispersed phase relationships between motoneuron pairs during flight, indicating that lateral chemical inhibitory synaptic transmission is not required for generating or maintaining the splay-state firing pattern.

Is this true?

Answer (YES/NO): YES